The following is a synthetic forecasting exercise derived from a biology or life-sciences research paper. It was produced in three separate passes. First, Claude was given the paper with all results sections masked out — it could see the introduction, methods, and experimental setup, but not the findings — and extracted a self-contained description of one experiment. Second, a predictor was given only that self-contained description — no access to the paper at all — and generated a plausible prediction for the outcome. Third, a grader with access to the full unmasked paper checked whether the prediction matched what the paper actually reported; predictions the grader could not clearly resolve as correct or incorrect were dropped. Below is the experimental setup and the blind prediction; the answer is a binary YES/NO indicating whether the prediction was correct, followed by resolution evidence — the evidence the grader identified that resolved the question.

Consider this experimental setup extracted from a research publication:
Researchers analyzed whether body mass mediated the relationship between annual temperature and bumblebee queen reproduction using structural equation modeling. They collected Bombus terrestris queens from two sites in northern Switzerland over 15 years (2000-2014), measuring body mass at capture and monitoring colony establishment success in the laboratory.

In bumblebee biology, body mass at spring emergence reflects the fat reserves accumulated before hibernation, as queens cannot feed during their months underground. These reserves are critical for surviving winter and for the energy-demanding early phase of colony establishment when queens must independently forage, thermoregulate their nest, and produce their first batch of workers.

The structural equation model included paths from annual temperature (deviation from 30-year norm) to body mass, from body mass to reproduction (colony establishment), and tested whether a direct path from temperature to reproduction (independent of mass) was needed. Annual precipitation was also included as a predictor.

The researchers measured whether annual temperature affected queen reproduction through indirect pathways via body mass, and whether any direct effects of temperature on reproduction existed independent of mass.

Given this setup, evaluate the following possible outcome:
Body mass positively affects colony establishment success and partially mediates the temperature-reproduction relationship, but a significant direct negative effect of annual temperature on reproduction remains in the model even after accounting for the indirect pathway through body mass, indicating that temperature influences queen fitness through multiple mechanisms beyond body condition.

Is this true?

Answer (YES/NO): NO